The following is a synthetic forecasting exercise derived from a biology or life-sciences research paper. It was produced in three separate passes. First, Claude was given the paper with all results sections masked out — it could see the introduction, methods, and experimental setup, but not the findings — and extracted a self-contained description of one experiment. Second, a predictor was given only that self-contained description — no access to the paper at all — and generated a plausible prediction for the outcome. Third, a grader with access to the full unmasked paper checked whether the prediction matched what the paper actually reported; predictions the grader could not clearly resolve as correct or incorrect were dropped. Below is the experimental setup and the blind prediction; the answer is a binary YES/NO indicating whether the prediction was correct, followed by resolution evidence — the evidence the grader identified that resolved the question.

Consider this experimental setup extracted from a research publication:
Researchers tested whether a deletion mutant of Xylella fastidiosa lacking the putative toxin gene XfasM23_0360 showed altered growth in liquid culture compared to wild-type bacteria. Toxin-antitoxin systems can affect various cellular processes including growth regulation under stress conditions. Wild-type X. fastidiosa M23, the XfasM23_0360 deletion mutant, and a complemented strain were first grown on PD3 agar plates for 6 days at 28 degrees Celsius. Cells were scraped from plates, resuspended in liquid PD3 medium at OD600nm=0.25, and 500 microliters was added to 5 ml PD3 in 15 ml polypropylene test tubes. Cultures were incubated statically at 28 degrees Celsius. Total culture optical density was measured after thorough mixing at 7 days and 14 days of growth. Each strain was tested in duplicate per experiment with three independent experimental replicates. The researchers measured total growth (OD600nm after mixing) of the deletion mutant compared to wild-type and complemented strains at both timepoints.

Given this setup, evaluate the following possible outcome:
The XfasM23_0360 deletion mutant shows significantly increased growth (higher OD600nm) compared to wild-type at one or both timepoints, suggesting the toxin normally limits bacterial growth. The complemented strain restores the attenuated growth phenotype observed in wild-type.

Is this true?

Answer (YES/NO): NO